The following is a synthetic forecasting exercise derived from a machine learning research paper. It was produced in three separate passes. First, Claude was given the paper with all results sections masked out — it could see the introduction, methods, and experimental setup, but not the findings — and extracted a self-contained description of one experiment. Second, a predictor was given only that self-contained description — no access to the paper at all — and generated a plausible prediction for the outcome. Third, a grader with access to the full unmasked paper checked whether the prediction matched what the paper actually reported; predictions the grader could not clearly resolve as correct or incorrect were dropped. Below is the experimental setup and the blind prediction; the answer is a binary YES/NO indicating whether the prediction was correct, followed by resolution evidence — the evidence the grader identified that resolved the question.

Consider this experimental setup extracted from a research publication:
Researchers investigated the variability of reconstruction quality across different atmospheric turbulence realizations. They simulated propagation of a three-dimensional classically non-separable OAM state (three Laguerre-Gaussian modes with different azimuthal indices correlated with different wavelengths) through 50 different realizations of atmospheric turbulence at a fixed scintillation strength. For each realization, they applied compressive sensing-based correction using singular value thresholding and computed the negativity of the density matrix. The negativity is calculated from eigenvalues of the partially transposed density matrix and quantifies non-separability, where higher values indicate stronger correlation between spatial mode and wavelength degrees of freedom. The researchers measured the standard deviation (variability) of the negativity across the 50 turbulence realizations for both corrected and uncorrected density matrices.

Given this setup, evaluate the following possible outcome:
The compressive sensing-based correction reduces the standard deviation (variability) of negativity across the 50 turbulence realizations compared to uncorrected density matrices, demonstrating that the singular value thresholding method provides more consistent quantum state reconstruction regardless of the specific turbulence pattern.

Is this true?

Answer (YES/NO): YES